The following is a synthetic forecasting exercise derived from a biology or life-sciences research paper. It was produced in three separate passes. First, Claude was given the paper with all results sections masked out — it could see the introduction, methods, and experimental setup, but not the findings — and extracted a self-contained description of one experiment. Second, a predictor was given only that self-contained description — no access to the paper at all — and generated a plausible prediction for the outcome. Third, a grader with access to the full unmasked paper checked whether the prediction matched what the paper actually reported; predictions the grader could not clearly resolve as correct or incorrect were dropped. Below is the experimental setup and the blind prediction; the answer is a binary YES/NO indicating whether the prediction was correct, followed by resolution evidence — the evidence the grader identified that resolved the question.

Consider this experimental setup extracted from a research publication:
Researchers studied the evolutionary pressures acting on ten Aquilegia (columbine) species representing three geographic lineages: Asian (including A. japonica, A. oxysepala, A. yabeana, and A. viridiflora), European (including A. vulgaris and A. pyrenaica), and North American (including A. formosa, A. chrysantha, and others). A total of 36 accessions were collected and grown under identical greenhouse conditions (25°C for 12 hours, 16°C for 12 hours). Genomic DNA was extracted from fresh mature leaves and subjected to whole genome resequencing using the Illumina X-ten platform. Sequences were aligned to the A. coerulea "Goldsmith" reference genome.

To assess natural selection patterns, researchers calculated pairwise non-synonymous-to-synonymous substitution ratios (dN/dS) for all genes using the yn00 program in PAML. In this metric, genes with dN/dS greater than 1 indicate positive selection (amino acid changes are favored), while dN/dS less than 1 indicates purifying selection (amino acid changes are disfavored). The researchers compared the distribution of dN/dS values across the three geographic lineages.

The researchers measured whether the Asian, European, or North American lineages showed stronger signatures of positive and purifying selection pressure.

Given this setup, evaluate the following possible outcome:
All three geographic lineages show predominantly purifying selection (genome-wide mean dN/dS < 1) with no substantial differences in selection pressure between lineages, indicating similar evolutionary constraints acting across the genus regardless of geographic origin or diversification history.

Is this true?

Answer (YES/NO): NO